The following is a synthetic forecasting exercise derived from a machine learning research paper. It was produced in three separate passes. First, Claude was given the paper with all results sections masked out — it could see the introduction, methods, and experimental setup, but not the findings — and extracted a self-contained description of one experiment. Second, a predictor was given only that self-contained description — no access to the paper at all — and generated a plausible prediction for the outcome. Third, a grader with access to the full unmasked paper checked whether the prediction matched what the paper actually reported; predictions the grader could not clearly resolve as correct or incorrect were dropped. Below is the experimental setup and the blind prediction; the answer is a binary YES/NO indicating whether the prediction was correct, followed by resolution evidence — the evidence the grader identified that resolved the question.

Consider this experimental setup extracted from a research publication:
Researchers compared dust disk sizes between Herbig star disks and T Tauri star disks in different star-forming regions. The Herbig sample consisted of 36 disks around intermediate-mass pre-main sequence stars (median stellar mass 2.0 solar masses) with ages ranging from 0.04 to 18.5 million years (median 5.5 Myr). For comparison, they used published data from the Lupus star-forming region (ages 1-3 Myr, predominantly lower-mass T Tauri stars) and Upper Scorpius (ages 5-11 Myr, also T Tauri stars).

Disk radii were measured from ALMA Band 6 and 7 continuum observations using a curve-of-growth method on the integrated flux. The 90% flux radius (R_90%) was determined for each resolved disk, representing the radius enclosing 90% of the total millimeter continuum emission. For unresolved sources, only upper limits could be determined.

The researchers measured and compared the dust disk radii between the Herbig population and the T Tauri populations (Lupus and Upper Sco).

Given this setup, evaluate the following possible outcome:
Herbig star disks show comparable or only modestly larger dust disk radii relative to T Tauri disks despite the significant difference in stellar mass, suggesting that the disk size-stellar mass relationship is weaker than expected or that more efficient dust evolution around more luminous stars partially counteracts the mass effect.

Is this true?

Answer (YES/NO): NO